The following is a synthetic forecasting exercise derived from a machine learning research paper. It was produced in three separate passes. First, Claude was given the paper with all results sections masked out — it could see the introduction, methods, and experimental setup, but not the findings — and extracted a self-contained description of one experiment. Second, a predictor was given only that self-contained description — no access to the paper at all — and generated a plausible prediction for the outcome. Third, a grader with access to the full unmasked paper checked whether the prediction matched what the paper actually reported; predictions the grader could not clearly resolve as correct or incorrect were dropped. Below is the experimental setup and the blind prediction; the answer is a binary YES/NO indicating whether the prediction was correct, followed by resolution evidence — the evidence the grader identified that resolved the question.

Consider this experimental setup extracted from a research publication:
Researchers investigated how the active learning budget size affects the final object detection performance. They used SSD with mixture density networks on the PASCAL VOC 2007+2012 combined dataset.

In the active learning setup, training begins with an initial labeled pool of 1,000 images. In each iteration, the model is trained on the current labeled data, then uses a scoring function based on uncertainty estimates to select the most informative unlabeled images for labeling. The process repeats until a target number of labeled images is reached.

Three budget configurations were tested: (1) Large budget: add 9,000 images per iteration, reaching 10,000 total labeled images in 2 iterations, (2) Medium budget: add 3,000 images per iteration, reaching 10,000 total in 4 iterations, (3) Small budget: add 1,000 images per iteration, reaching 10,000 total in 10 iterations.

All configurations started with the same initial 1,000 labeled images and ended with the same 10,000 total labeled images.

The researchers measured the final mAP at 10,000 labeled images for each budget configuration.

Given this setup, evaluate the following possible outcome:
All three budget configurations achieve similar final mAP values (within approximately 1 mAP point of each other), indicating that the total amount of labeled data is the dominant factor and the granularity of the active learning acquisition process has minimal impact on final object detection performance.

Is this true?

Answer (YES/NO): NO